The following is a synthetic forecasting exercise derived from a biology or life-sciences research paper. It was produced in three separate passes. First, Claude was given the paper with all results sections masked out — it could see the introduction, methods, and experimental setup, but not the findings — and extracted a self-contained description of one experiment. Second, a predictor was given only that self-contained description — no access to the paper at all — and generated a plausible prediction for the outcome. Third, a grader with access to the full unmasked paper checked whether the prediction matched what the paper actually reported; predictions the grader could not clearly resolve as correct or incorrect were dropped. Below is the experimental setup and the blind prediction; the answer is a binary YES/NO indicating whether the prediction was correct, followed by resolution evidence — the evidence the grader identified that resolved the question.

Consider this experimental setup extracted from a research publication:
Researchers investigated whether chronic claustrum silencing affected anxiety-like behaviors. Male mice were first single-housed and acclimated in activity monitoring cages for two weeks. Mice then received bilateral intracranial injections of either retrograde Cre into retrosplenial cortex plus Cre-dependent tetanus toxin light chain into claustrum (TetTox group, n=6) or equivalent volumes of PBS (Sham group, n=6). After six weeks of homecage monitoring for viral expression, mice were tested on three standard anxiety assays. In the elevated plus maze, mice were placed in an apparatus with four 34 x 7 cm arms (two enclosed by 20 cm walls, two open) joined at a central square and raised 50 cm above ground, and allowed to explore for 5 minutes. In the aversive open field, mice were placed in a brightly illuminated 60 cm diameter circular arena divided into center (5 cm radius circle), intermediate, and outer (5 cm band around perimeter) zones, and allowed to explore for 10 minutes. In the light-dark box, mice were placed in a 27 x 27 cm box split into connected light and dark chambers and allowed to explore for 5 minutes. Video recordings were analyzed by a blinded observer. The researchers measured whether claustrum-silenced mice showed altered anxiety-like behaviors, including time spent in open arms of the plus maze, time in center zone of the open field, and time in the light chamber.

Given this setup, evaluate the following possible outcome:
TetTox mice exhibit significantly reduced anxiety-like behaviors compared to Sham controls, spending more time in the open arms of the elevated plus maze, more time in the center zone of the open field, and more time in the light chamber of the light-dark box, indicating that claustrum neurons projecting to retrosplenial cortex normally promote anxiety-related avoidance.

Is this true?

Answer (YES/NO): NO